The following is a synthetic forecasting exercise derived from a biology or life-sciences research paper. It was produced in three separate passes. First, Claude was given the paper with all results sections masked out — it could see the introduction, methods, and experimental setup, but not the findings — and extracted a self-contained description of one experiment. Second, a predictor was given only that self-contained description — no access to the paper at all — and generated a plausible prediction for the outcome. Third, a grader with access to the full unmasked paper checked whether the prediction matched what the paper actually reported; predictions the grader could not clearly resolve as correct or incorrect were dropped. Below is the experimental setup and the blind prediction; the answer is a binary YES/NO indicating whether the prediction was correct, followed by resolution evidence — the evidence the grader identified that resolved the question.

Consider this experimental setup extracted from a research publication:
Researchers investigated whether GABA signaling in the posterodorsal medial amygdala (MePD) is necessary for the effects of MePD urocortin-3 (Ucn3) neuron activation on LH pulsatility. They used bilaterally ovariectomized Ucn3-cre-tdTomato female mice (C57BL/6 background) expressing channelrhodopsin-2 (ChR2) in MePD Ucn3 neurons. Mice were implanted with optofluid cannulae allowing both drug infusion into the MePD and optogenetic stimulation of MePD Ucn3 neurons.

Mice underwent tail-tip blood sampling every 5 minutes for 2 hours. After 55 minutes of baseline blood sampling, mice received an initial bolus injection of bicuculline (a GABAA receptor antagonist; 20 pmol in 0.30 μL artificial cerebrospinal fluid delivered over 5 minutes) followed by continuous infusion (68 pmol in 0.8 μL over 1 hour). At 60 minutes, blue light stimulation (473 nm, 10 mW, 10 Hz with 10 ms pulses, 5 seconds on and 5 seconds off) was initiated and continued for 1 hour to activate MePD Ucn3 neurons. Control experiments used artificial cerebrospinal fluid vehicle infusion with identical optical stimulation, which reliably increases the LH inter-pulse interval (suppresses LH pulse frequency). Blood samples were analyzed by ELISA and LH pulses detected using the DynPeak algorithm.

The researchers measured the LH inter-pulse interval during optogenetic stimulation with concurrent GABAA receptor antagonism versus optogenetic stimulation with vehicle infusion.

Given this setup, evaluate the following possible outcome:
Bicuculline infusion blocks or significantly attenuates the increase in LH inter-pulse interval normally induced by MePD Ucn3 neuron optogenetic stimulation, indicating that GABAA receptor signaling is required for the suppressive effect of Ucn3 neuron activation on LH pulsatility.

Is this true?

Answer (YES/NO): YES